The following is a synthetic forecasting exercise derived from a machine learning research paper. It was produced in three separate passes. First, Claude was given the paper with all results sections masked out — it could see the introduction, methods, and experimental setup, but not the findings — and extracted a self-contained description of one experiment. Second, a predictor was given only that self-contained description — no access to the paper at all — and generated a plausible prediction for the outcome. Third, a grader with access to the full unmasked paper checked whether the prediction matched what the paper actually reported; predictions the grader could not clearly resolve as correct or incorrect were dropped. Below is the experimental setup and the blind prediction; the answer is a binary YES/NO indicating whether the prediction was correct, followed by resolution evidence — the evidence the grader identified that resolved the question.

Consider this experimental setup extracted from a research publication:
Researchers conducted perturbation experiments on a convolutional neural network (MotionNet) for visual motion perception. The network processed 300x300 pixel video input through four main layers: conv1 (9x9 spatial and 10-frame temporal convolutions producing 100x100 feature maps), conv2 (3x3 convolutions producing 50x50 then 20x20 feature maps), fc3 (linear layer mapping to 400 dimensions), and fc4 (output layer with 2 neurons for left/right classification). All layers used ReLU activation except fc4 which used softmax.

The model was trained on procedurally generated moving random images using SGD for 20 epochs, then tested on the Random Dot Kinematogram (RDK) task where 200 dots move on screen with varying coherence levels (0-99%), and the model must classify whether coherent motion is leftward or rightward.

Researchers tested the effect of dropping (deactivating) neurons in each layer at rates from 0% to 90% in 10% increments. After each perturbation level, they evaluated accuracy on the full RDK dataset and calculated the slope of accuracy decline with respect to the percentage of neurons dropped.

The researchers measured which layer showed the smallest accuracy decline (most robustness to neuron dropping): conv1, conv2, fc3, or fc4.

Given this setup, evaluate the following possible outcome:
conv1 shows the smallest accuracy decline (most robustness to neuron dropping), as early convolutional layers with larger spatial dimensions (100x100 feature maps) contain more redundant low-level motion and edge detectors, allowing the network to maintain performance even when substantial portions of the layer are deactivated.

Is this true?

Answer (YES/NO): NO